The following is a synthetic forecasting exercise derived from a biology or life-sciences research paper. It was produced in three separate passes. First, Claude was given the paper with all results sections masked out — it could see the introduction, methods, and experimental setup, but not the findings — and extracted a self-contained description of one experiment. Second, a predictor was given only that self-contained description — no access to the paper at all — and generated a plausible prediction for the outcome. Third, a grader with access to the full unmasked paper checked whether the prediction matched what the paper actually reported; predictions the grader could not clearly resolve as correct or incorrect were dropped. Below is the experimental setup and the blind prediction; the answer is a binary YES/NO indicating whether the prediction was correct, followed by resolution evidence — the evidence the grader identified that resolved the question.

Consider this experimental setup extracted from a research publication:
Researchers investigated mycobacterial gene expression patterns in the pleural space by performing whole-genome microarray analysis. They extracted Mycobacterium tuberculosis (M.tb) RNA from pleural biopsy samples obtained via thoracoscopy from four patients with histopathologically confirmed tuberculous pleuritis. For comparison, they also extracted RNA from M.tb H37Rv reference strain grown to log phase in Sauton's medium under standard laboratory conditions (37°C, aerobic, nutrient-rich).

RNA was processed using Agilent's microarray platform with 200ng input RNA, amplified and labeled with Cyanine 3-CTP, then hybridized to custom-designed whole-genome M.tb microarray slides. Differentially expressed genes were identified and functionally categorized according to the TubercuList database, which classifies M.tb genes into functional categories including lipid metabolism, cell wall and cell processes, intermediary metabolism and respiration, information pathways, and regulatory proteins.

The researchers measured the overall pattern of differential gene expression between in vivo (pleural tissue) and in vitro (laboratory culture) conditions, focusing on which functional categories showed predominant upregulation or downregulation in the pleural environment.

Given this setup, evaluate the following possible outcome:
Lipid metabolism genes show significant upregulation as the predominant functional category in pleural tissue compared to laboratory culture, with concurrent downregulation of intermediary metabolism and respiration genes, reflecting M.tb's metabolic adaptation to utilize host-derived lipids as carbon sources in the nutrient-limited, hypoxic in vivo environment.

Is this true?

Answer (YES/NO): NO